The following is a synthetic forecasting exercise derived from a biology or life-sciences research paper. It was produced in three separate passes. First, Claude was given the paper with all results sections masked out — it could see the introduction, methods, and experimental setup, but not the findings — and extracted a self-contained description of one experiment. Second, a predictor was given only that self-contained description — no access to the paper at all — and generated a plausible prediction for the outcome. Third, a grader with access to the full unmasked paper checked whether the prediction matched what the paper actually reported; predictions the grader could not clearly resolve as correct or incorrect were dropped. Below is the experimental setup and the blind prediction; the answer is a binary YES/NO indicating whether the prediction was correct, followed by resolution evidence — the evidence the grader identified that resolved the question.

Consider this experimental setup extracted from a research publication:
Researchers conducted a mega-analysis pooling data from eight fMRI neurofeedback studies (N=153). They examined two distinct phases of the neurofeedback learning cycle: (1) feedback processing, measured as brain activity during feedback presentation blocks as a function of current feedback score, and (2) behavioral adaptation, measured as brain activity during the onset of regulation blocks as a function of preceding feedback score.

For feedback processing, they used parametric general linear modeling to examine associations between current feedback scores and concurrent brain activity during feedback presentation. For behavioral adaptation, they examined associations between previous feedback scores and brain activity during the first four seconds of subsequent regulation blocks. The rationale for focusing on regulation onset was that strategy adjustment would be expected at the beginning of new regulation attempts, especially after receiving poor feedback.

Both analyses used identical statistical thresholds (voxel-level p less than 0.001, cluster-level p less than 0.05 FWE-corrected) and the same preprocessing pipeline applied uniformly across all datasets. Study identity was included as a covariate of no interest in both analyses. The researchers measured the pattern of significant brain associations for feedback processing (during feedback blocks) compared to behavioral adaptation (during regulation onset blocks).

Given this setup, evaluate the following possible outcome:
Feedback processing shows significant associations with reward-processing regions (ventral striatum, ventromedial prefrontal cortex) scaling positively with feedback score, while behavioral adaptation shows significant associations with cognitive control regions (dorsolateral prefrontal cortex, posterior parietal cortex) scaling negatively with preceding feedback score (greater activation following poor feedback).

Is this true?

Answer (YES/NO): NO